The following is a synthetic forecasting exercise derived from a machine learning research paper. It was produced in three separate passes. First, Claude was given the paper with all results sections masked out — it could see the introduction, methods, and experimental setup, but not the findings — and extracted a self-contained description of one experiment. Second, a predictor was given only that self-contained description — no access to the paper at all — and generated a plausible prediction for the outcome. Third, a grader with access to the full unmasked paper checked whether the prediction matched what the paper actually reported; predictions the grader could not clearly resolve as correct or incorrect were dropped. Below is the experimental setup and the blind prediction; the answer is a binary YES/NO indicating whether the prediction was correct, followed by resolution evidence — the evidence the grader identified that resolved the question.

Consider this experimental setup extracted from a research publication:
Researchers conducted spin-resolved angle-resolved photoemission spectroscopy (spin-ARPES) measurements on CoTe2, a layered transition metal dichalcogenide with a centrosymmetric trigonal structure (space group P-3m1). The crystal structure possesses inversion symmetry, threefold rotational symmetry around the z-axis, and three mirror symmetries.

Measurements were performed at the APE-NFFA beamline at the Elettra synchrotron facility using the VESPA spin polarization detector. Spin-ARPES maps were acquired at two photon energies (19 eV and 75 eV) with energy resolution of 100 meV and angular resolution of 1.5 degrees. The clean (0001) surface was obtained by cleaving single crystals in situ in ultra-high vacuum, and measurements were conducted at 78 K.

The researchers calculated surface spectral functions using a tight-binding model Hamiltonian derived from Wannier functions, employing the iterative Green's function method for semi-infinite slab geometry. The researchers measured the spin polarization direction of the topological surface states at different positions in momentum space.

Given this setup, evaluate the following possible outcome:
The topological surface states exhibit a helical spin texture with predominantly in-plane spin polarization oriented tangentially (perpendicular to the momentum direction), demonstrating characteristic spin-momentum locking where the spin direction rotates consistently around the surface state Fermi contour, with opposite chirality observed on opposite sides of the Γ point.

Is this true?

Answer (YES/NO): YES